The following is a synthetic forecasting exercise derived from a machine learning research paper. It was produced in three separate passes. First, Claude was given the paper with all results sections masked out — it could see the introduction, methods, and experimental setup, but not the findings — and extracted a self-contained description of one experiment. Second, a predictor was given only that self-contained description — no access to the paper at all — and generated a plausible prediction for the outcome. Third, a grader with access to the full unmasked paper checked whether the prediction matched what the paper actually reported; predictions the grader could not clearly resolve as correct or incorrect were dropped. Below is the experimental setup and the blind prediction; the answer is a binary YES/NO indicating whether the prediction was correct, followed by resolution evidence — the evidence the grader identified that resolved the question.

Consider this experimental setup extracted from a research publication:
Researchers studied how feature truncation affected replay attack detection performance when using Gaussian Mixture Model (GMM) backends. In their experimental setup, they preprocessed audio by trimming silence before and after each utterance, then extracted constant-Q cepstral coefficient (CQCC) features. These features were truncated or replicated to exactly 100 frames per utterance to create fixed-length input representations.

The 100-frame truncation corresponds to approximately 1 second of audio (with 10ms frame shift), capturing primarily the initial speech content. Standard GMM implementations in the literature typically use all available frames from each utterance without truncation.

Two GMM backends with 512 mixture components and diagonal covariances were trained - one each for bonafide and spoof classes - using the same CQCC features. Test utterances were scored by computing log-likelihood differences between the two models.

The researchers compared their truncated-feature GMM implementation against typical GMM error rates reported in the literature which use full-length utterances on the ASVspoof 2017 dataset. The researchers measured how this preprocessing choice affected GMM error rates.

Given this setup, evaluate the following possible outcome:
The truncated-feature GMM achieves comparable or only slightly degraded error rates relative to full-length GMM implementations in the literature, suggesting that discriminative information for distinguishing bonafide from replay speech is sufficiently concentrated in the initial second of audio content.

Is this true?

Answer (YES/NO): NO